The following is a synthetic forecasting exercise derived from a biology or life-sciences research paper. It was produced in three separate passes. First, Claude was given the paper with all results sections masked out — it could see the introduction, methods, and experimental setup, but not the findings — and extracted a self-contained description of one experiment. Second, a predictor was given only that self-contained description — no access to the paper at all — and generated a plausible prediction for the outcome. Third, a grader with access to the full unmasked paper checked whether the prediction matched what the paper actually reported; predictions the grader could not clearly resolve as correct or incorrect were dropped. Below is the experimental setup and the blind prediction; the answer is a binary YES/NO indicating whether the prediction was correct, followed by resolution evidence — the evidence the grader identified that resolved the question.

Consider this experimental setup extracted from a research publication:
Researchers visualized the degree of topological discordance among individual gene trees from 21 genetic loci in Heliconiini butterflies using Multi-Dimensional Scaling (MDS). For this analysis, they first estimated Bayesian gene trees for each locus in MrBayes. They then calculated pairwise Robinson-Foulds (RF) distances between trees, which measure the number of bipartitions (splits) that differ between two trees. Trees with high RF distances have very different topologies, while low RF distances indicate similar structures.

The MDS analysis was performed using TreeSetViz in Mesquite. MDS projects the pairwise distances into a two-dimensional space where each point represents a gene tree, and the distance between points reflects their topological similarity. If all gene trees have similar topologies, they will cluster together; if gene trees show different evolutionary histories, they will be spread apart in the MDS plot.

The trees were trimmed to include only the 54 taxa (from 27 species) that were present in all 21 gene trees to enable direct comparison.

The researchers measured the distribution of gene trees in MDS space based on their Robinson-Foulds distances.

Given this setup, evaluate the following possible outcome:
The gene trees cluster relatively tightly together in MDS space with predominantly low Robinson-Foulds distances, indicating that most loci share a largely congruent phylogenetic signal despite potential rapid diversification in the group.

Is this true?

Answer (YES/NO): NO